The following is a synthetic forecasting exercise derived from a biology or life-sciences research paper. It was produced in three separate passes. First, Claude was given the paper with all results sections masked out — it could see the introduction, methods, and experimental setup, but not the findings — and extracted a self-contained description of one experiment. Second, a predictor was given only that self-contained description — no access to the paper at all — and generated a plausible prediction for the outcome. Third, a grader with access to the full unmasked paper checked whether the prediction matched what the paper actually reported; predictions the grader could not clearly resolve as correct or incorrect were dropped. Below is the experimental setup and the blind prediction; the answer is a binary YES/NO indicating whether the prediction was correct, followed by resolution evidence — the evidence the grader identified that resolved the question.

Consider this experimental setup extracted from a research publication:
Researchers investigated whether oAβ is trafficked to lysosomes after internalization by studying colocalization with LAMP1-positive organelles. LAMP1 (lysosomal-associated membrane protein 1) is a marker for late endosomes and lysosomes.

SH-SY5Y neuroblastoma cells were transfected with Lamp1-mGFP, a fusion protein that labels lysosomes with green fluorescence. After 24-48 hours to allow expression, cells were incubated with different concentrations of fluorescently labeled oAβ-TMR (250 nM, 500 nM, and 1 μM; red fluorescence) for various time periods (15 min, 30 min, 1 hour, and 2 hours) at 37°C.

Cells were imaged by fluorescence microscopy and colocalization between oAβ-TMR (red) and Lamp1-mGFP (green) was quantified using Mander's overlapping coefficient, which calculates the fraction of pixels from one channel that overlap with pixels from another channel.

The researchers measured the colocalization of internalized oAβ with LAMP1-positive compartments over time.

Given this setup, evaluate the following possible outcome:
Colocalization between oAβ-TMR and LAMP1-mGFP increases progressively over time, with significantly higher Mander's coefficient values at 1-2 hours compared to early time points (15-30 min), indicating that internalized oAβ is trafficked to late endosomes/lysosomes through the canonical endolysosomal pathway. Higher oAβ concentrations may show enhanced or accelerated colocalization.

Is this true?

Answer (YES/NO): NO